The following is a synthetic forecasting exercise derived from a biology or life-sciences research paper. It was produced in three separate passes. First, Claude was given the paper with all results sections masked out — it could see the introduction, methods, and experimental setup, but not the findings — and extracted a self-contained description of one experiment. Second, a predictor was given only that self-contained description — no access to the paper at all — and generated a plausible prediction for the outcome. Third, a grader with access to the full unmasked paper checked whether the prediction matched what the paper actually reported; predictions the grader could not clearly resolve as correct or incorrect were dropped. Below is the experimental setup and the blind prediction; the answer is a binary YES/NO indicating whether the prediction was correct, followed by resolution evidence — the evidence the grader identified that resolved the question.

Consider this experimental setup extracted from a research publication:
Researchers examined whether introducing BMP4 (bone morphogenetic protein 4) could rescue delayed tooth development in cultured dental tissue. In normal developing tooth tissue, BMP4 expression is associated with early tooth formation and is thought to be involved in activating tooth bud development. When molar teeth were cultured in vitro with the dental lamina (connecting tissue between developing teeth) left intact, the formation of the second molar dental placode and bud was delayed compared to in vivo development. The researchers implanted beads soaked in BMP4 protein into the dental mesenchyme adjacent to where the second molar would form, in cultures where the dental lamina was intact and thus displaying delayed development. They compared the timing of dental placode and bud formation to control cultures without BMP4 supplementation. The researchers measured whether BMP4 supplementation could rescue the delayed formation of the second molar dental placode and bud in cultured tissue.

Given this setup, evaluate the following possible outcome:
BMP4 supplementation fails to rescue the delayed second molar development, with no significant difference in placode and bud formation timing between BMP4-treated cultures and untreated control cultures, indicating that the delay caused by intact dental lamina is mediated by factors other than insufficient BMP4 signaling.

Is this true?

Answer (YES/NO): NO